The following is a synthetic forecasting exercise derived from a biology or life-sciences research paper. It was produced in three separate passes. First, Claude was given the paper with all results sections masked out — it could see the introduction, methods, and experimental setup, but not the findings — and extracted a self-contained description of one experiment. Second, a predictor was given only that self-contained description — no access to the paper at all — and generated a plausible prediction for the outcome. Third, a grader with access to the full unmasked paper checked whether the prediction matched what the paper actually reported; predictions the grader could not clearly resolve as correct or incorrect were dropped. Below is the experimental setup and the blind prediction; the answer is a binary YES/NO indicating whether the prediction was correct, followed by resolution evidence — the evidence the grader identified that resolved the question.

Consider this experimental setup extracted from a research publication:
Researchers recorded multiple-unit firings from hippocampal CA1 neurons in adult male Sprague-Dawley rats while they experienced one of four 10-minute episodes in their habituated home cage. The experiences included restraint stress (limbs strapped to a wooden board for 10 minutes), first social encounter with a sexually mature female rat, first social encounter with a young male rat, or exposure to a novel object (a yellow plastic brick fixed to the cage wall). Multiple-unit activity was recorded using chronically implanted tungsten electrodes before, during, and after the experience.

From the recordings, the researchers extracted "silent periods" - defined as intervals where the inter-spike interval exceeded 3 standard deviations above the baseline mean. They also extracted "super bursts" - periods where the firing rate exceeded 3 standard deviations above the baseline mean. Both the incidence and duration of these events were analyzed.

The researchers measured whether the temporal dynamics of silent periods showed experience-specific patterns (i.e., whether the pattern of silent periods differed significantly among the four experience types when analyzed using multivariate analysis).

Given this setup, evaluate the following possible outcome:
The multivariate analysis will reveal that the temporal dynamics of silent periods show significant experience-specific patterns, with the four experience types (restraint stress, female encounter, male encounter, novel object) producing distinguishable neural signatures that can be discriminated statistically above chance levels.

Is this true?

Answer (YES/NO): NO